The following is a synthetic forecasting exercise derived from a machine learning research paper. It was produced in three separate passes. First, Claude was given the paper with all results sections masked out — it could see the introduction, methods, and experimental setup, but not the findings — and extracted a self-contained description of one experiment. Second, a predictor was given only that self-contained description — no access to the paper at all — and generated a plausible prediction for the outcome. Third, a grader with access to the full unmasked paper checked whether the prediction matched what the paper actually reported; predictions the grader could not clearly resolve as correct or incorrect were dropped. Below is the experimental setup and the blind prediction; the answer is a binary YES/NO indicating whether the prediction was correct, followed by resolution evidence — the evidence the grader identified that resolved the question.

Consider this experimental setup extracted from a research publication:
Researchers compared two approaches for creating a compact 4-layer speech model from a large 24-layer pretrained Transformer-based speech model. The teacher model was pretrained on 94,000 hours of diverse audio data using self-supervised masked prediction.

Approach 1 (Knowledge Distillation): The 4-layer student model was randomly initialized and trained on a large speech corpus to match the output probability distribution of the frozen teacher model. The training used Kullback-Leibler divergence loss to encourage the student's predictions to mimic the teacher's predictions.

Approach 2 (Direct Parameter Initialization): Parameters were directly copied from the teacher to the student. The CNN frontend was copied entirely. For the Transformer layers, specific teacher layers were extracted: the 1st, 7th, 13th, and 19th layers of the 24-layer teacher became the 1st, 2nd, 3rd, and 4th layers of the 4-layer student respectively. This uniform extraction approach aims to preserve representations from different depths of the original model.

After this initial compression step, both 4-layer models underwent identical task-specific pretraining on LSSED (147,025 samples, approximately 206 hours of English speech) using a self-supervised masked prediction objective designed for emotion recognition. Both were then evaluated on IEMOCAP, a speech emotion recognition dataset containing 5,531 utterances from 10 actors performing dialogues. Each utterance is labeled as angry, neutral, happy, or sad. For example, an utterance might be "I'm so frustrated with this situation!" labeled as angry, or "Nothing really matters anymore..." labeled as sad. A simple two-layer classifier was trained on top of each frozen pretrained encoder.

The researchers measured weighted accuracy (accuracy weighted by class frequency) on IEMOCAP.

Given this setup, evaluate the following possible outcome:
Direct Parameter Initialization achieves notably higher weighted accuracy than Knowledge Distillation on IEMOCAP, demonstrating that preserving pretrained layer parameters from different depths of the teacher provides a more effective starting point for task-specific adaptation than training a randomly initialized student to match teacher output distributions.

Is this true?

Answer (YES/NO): YES